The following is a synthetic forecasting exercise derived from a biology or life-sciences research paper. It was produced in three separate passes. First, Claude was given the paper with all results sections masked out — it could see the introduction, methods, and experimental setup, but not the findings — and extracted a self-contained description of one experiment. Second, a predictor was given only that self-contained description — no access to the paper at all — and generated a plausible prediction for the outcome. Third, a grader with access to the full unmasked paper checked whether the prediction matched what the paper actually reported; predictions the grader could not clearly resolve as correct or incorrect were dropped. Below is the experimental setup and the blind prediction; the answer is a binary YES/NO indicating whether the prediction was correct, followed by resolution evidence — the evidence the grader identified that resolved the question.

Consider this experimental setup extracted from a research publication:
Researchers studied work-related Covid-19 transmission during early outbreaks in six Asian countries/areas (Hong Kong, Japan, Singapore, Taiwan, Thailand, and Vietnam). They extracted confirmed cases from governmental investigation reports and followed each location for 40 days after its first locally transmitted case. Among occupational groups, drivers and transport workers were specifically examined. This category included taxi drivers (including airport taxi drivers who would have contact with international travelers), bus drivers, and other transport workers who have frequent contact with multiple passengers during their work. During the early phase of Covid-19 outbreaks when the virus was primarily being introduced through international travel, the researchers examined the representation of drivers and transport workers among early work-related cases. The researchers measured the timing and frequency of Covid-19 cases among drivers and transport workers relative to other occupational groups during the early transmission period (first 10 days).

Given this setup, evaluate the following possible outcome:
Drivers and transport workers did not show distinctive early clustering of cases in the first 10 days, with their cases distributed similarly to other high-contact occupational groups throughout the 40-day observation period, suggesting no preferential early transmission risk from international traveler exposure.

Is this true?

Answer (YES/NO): NO